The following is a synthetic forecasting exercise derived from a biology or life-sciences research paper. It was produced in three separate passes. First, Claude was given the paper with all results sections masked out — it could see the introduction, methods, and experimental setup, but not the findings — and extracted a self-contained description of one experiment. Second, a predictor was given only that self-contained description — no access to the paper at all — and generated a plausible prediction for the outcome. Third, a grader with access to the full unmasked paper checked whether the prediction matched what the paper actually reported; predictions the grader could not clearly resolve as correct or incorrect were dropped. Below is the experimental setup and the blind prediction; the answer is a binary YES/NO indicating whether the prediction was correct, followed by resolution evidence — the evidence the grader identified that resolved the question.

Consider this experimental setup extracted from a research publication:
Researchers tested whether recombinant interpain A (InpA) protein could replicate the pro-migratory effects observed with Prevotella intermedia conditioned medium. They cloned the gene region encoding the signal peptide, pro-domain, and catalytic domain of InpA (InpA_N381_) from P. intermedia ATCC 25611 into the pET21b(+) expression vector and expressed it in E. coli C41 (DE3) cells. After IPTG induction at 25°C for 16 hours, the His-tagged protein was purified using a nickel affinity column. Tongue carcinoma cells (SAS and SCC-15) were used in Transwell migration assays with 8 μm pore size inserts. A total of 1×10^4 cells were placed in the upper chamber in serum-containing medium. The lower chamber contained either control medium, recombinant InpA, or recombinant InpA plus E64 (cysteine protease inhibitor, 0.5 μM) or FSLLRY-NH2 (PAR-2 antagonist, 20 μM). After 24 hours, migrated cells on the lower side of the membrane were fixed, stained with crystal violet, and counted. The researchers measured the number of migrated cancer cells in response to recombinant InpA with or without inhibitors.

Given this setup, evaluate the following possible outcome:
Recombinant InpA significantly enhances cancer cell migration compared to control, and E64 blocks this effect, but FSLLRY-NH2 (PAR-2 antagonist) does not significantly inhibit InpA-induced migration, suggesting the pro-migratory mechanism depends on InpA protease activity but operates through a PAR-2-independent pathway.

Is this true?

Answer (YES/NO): NO